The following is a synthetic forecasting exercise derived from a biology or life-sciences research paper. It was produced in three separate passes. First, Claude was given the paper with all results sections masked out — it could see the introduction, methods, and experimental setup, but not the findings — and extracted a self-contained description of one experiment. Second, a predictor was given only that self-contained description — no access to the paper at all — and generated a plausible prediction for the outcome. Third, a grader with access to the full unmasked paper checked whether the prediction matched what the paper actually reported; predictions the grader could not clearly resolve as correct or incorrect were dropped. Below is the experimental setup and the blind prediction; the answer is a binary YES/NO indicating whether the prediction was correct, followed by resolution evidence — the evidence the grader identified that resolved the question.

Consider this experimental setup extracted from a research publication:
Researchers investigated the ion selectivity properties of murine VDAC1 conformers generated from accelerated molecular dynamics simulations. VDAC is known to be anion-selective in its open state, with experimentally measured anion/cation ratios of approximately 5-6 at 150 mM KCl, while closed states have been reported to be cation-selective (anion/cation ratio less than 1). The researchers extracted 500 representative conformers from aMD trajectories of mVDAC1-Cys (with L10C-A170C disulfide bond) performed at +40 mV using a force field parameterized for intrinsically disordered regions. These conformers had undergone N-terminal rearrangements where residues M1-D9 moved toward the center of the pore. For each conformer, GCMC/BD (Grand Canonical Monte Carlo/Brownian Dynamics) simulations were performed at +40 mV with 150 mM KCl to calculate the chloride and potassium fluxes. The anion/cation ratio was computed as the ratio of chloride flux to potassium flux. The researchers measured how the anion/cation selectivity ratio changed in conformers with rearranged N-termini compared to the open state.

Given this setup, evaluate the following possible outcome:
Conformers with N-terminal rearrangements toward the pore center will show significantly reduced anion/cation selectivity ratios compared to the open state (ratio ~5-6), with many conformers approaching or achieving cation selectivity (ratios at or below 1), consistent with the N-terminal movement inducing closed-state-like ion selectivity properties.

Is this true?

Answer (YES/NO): NO